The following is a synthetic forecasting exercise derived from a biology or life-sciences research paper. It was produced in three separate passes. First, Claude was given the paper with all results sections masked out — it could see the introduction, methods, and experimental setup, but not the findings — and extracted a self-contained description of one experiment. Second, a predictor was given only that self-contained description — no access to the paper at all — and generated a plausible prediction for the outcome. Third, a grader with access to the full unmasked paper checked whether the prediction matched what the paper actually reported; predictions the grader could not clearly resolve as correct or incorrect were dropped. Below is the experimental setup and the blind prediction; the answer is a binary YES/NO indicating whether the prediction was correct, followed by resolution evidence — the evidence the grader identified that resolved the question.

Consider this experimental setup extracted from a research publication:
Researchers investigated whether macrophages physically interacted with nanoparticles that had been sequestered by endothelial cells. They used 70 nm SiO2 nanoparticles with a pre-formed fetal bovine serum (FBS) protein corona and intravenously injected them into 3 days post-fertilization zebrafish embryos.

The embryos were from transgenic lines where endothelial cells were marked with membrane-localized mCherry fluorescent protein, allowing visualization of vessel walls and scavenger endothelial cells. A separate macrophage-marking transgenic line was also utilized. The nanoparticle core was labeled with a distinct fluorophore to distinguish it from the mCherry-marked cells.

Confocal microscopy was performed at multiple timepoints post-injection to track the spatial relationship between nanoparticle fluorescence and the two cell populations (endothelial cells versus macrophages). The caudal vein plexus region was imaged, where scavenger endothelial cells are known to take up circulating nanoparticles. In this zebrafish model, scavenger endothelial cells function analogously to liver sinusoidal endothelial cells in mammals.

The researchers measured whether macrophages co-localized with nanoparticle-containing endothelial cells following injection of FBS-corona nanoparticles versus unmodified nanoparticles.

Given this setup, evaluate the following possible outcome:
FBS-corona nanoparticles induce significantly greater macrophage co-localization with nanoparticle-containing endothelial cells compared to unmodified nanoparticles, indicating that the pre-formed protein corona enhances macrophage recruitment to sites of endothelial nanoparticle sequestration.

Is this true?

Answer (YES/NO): NO